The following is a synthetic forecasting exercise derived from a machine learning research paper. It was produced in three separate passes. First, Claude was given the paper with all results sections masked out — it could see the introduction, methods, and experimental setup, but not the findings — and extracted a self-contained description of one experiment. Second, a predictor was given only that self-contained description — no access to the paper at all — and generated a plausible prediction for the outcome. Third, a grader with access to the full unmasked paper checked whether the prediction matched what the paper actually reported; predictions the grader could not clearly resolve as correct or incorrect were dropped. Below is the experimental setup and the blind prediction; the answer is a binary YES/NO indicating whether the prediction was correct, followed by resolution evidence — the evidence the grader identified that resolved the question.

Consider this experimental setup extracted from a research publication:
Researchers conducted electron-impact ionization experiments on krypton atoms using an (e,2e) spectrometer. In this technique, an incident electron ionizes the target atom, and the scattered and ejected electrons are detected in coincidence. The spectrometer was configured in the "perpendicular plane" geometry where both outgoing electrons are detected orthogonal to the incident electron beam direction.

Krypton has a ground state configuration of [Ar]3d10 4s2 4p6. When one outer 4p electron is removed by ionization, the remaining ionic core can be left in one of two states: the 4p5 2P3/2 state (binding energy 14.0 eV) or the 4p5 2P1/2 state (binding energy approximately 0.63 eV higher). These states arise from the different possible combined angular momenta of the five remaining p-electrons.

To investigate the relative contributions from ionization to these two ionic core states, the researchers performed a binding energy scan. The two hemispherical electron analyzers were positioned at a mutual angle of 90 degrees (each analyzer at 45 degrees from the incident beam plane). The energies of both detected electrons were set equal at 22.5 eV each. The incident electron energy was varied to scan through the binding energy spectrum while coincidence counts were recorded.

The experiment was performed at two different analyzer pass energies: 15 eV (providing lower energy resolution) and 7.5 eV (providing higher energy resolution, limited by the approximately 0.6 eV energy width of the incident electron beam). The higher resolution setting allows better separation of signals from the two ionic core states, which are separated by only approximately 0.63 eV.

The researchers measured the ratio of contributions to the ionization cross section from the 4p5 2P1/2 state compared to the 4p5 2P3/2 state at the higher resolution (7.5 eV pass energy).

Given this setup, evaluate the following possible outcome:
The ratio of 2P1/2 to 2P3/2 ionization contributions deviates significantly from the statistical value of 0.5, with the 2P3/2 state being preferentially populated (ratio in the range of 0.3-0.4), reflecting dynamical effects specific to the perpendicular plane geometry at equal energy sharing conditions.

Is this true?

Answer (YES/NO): NO